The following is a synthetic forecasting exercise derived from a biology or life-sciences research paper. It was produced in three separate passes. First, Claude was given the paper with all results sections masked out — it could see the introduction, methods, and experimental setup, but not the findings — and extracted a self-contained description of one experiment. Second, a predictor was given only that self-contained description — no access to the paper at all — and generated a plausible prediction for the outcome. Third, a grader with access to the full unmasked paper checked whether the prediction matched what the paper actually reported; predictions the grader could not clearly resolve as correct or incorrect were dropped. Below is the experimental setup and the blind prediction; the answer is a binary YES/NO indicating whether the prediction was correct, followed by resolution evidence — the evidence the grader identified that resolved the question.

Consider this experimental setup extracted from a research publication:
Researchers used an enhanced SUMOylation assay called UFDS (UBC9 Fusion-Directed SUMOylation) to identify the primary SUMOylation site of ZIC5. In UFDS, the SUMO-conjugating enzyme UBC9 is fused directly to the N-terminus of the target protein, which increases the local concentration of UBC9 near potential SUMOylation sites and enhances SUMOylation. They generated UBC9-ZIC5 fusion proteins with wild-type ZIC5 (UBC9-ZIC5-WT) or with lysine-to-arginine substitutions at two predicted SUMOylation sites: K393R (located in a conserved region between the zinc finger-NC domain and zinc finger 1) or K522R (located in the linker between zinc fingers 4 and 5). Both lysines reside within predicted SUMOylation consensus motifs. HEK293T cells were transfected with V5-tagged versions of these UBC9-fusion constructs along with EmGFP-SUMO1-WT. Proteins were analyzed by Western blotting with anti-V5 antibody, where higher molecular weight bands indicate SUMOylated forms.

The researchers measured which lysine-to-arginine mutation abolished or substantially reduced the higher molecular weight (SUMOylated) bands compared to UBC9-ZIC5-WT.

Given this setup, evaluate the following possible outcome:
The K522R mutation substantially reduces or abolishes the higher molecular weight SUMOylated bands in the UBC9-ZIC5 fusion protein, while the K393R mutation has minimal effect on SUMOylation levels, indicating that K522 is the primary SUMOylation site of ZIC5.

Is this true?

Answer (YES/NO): NO